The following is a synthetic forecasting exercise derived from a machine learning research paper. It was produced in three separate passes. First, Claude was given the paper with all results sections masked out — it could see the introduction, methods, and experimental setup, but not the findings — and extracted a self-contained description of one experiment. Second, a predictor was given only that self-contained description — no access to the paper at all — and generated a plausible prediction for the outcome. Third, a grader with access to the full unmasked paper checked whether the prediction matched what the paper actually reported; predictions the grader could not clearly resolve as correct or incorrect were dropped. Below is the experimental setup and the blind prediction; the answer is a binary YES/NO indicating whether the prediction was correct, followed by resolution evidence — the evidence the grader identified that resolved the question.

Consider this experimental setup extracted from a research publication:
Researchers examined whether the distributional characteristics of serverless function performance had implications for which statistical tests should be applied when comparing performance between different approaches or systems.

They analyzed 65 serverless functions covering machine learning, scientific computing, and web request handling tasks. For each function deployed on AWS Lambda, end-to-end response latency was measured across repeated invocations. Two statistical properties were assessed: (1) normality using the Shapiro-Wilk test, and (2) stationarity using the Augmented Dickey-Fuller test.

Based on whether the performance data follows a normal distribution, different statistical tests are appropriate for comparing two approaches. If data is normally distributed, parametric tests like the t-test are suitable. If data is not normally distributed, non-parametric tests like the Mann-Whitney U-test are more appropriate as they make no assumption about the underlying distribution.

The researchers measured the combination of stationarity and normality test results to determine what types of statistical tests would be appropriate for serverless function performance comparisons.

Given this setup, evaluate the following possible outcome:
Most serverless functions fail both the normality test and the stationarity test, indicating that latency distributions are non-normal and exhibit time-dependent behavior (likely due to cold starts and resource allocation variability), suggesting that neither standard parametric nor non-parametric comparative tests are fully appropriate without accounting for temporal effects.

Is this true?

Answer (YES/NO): NO